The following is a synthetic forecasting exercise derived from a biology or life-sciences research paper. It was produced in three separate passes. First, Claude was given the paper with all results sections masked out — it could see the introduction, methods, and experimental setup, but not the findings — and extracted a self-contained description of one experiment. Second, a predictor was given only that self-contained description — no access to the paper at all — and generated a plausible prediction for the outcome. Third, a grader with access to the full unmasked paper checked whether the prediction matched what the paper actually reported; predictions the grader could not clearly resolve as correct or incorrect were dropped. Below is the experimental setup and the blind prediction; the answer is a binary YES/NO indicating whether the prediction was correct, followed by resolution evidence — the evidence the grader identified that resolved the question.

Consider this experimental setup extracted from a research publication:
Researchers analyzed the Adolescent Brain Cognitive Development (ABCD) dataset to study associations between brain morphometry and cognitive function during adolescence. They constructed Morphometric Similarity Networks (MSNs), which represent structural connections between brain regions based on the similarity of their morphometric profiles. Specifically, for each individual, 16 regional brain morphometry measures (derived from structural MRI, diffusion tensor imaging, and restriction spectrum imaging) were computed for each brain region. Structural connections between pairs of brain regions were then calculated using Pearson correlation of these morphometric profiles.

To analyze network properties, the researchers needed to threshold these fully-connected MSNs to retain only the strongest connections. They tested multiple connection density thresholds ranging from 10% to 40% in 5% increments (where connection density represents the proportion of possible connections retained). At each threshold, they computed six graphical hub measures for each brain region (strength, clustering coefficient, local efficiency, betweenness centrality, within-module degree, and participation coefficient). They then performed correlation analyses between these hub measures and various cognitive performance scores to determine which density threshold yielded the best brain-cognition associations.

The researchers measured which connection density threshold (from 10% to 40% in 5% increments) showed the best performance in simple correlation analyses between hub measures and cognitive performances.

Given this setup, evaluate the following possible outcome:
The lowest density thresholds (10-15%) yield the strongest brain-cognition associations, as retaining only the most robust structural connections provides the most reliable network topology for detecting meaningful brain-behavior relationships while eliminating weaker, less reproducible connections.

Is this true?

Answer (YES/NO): NO